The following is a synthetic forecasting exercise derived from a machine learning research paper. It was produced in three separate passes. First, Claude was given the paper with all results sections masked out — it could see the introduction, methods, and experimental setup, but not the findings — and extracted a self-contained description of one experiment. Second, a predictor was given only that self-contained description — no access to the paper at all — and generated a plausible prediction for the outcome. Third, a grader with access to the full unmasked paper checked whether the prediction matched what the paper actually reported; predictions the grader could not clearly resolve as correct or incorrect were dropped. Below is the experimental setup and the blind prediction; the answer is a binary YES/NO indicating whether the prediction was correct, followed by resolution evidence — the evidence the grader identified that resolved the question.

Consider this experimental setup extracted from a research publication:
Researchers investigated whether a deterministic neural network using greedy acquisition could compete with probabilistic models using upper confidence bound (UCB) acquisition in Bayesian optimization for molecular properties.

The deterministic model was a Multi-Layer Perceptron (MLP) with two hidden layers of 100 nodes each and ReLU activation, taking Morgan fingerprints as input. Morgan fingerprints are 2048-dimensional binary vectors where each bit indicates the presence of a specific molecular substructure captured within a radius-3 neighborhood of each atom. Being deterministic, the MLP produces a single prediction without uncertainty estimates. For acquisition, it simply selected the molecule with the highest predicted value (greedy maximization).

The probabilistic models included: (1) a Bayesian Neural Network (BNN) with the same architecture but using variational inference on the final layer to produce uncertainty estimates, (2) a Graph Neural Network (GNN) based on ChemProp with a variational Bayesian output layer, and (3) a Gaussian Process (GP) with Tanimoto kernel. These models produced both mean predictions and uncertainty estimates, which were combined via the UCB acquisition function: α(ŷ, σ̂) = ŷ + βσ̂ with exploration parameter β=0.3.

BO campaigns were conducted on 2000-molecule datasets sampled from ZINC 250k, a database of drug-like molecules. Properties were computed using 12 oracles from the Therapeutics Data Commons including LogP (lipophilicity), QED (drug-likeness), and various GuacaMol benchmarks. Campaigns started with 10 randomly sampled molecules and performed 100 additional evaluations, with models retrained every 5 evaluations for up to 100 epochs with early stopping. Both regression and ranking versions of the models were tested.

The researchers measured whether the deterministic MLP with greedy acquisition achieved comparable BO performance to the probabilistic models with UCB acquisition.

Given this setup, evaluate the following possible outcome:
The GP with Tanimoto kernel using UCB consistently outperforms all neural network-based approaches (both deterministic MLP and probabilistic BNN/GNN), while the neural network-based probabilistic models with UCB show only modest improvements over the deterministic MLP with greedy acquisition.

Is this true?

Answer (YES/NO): NO